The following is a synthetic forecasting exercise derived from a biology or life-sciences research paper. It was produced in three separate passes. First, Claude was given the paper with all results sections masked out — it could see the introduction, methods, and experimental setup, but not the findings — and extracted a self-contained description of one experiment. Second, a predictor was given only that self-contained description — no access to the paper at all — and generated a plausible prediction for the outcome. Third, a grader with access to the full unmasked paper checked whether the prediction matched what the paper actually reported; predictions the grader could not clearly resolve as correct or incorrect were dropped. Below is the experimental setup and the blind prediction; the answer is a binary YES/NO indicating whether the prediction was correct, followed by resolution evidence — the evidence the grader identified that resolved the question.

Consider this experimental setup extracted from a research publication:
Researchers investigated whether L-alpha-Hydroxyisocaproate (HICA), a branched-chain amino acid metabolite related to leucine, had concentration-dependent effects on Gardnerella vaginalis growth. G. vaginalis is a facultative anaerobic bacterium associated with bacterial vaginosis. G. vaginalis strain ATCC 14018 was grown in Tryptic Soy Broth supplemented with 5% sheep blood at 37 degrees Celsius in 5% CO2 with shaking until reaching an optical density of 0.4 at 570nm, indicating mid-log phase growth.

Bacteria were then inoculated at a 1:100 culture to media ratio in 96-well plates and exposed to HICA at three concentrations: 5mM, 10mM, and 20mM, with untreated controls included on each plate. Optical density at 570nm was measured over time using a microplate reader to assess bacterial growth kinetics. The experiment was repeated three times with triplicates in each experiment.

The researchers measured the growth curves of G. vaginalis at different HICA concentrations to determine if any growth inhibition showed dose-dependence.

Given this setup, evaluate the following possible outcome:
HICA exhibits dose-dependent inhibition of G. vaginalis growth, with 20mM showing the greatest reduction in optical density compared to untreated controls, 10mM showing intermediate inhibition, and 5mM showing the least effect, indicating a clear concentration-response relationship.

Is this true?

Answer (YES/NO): YES